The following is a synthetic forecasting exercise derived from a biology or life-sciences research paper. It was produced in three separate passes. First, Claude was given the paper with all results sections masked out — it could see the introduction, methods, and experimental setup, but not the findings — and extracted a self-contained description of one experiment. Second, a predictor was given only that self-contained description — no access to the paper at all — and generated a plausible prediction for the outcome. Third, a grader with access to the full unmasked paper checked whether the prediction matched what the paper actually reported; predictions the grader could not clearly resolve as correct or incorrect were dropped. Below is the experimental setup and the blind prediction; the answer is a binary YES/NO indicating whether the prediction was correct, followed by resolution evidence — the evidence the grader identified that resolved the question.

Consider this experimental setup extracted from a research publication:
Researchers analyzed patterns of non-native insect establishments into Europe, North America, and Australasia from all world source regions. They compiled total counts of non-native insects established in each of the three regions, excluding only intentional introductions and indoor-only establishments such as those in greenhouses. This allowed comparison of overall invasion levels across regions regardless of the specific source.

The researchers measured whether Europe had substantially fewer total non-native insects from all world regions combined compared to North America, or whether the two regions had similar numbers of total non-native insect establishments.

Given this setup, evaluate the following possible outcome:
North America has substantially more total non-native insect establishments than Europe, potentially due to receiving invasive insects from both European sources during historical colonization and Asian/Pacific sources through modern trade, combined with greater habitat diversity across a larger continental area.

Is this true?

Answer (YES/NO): YES